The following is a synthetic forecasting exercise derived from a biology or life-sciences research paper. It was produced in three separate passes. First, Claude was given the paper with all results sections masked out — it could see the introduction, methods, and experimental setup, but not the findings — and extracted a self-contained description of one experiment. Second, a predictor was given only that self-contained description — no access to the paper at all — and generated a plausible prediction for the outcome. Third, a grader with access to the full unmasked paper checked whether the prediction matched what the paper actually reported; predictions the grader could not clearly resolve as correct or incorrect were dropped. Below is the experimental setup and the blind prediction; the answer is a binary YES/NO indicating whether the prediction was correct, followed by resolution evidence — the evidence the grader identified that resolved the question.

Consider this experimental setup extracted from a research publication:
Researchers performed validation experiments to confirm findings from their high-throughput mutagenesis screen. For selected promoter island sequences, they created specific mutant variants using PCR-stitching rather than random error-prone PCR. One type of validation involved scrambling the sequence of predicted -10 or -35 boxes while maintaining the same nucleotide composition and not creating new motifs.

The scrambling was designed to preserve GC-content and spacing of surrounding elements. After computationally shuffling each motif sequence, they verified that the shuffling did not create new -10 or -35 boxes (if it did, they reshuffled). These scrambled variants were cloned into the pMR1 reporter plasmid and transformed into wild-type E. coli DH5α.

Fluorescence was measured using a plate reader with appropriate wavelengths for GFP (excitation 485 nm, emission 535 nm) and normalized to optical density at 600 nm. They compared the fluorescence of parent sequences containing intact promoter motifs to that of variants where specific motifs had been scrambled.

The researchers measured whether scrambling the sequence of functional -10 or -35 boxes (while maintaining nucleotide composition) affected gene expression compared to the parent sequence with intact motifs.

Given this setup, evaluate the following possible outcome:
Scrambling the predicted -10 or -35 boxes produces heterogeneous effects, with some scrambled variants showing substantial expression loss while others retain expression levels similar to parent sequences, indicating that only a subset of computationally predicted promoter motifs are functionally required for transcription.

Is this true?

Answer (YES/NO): NO